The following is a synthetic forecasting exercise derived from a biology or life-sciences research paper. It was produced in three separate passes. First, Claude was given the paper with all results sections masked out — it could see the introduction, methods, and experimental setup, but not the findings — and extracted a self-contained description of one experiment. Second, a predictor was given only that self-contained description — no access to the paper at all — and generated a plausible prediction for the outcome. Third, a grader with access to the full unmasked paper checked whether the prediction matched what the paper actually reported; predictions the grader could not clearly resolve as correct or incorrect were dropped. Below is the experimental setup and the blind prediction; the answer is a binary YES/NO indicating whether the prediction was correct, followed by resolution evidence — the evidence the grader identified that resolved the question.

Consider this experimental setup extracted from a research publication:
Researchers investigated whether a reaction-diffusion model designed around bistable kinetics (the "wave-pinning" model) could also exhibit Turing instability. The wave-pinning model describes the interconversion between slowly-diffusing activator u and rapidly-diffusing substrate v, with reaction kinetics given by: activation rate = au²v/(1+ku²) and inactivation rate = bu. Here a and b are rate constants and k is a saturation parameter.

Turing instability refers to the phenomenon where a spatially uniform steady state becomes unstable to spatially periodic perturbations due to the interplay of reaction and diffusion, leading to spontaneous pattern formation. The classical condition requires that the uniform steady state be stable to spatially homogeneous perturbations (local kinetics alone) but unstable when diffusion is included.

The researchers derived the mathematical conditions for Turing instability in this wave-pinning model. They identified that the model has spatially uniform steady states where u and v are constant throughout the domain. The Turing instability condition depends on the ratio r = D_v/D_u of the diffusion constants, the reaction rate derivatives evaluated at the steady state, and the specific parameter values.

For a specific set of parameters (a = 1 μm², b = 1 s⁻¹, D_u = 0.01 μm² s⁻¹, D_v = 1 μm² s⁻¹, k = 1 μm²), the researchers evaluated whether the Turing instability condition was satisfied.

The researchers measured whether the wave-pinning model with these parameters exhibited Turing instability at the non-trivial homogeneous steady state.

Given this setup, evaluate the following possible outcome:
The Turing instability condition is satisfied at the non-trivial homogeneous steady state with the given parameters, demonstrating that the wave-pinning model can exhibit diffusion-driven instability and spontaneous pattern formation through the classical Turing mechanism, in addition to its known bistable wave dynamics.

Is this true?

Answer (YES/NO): NO